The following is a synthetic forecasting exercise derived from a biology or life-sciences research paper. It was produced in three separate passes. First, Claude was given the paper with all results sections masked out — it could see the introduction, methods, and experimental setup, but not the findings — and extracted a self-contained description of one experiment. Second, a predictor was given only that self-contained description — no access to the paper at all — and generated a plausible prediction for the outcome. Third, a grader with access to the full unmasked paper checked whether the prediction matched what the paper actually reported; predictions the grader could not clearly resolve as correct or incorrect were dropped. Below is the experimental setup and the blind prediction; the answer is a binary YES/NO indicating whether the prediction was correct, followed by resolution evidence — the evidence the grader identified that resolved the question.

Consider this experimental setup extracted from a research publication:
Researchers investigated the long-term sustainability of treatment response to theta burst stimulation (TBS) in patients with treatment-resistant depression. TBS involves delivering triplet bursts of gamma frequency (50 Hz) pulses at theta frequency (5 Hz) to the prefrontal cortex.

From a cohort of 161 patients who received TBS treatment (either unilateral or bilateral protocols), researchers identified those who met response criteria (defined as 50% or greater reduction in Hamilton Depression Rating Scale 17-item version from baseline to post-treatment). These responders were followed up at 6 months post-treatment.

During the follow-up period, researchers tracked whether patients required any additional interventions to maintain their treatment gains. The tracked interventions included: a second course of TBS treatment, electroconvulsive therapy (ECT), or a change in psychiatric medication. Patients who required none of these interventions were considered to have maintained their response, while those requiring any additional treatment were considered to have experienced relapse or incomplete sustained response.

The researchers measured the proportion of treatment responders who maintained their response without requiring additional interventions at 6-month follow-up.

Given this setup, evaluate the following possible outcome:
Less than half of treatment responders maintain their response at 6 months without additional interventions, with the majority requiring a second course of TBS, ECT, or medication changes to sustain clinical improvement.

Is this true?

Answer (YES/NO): NO